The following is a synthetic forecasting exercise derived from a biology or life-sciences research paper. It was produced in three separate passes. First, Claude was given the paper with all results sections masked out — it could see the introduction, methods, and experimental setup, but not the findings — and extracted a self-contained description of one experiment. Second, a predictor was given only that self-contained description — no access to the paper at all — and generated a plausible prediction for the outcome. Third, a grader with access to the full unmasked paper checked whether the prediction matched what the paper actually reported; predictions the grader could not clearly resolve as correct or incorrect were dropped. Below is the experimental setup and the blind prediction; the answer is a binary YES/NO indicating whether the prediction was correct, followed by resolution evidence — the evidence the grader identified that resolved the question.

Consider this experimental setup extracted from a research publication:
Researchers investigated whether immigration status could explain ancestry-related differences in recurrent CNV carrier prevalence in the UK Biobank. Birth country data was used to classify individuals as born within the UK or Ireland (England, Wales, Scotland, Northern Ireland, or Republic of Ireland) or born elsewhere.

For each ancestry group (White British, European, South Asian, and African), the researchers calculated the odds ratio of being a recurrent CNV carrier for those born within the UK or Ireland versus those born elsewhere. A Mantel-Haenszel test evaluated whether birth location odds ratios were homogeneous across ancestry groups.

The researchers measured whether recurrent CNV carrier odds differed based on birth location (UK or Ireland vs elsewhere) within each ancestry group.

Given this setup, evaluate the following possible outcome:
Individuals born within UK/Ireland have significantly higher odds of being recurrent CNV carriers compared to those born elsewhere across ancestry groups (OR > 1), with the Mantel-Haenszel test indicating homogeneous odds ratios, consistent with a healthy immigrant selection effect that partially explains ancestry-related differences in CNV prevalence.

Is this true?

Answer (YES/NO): NO